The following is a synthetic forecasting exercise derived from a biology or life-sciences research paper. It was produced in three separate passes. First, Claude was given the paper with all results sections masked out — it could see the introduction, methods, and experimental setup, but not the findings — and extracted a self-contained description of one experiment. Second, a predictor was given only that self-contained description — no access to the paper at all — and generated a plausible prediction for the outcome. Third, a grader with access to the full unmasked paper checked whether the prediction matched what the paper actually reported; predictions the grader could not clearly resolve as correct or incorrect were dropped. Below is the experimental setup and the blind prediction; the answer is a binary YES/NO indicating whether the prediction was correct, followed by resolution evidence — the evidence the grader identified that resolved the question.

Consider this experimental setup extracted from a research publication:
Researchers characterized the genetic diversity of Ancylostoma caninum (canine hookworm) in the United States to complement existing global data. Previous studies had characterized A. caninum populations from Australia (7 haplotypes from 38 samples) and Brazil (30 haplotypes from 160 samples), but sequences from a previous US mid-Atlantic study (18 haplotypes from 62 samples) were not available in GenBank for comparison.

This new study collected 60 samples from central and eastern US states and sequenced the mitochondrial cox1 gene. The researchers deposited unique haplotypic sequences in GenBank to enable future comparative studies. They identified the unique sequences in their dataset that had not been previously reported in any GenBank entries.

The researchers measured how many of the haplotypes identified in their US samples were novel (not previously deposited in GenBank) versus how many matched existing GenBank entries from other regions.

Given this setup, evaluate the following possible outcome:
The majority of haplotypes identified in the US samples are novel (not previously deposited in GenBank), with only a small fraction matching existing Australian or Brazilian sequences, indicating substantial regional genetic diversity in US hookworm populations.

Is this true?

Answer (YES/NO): NO